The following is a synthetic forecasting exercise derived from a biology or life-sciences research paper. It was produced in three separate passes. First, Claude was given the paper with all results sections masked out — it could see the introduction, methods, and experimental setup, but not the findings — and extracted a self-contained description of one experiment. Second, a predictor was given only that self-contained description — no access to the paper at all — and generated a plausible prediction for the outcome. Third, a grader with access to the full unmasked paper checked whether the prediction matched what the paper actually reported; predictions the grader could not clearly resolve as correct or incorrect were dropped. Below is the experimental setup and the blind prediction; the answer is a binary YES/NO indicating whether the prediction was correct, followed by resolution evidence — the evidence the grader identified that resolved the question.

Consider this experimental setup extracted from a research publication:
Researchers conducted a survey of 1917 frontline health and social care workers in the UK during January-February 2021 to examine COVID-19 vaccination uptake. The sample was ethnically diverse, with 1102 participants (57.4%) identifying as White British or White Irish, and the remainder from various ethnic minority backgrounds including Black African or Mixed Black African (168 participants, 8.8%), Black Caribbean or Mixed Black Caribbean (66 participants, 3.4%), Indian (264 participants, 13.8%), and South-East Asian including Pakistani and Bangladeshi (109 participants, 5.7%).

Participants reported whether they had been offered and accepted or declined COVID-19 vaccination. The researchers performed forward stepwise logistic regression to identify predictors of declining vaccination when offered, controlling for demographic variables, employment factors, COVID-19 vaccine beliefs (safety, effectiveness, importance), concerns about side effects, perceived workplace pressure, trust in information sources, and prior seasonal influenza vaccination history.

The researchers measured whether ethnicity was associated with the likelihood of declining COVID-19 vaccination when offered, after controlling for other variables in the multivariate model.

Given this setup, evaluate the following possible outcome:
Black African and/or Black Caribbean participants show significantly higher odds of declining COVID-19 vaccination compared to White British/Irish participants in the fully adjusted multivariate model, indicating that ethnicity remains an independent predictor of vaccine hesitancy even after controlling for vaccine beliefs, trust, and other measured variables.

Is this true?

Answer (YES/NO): YES